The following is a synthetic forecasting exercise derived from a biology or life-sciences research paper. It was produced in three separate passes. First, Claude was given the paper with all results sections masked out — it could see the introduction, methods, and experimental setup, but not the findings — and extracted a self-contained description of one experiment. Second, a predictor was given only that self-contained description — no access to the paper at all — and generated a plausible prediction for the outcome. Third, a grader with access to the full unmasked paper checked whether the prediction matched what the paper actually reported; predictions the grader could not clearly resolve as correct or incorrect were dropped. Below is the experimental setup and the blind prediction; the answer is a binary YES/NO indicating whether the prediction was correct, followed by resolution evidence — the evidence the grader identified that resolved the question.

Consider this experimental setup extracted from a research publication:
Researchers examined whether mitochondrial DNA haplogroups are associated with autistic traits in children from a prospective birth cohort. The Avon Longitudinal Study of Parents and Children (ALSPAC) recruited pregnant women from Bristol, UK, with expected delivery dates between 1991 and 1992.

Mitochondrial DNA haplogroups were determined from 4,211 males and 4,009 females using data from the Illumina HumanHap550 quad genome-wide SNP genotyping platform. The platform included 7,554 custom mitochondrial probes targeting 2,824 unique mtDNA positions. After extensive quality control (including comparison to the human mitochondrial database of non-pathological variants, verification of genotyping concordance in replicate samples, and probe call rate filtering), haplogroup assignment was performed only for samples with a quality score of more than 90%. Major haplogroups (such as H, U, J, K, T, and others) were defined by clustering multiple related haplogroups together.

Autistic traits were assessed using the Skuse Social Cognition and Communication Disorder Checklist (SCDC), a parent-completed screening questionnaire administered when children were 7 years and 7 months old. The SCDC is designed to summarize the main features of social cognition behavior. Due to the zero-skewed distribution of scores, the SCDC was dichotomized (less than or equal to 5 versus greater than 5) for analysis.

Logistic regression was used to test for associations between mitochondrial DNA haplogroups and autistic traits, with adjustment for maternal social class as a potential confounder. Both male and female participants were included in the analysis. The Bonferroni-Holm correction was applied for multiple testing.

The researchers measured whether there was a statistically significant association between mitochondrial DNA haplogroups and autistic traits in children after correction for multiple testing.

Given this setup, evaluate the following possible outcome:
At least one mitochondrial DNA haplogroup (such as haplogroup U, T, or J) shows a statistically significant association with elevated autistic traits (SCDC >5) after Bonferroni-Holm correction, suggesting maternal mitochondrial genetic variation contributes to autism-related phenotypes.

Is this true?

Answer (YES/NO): NO